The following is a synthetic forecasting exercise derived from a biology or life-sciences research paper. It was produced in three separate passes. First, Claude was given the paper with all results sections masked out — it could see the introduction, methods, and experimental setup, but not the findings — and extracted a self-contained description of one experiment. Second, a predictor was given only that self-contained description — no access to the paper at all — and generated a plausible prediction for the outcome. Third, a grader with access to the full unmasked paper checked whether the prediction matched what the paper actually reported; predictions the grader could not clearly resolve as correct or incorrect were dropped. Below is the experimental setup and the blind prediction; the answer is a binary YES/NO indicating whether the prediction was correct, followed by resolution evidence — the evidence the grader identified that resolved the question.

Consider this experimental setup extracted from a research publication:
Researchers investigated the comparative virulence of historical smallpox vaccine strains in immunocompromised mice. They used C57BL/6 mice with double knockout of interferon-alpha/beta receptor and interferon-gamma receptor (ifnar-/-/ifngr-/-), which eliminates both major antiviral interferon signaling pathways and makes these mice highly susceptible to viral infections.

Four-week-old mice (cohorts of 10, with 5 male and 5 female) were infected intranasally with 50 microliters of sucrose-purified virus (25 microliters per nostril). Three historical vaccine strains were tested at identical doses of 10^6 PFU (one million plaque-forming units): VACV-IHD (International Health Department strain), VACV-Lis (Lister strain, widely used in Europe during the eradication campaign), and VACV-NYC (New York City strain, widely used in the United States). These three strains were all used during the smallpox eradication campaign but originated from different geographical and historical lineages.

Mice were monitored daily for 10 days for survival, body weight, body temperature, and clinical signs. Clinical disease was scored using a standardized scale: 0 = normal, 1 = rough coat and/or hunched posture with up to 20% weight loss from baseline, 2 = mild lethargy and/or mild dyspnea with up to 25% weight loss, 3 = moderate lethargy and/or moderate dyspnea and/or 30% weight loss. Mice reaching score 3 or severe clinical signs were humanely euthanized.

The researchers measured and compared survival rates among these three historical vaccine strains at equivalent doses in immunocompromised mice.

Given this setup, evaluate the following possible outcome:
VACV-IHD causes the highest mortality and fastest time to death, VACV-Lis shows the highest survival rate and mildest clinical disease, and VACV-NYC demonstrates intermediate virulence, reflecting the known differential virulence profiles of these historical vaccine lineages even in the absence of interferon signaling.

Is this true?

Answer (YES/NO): NO